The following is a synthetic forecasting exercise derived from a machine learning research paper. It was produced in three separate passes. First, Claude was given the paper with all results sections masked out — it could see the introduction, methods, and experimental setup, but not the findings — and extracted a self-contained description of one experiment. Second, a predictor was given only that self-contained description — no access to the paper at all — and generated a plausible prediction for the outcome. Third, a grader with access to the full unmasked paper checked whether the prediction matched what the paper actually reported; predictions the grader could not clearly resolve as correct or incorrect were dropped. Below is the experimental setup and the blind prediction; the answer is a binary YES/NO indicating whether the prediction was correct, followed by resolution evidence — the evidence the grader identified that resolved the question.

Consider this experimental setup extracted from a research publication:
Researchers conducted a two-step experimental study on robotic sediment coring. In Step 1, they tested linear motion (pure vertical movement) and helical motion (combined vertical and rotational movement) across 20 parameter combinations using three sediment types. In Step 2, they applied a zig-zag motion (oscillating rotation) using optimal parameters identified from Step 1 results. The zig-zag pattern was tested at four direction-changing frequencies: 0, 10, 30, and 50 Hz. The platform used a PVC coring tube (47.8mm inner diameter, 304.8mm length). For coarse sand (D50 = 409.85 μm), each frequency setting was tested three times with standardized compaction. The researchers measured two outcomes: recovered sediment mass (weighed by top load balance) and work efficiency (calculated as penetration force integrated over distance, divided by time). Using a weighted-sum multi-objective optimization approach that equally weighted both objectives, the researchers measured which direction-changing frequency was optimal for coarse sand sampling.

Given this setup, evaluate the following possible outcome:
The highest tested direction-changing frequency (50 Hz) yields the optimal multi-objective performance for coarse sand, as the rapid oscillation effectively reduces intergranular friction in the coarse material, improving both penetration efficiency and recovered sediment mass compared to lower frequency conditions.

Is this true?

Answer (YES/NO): NO